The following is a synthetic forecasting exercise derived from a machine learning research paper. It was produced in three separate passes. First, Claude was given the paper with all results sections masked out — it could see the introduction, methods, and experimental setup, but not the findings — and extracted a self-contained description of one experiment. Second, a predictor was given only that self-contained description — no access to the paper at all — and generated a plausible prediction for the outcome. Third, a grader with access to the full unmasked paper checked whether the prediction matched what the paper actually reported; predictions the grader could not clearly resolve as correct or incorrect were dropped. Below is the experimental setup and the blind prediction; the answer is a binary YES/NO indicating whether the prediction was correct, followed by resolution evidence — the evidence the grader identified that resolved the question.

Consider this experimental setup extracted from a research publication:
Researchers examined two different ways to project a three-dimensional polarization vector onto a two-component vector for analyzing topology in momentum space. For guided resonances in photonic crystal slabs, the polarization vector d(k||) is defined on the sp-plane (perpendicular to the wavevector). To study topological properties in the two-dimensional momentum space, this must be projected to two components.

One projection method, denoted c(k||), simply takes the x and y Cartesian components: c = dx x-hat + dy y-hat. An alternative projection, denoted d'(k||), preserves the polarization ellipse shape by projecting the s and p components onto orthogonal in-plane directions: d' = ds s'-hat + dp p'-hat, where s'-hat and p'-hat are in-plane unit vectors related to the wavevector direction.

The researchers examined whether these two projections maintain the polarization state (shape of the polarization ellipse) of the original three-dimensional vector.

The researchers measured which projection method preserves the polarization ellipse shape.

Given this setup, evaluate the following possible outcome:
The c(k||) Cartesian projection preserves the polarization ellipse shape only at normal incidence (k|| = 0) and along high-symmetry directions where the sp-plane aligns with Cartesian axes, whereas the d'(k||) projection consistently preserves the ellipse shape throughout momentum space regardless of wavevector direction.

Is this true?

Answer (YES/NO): NO